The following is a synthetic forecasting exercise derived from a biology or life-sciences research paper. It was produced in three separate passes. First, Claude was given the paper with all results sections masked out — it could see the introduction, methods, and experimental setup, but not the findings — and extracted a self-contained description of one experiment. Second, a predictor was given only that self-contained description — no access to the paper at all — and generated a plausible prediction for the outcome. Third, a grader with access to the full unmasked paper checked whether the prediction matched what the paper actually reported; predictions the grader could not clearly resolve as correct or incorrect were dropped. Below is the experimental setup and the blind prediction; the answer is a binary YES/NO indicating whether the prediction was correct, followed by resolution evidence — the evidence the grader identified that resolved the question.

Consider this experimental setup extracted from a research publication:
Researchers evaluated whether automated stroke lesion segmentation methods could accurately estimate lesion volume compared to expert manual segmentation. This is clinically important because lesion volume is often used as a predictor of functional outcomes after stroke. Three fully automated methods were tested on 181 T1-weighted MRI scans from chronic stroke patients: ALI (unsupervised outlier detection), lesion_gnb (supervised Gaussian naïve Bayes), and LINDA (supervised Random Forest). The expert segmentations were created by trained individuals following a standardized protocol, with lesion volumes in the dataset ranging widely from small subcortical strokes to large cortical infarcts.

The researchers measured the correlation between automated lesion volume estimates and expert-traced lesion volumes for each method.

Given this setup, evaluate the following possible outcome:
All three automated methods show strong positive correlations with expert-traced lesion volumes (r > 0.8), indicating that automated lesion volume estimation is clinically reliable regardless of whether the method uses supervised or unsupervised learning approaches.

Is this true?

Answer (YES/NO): NO